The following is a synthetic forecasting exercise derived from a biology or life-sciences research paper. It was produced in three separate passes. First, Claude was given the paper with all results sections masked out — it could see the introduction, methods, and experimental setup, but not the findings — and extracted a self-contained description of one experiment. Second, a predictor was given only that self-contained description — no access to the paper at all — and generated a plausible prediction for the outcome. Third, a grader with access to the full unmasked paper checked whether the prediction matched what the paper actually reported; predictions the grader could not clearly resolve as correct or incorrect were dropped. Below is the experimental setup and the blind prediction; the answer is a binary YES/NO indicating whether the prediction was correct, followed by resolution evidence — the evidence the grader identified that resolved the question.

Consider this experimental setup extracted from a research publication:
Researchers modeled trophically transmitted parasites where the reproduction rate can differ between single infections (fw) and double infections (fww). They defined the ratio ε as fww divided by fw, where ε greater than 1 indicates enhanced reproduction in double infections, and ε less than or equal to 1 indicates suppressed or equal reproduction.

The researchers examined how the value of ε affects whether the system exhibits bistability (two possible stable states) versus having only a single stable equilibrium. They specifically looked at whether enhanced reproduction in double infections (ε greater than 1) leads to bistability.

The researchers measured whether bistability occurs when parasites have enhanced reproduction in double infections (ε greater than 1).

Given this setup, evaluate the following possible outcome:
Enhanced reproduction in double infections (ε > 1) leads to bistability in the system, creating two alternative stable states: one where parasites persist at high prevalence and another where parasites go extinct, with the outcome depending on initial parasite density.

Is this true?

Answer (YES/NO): YES